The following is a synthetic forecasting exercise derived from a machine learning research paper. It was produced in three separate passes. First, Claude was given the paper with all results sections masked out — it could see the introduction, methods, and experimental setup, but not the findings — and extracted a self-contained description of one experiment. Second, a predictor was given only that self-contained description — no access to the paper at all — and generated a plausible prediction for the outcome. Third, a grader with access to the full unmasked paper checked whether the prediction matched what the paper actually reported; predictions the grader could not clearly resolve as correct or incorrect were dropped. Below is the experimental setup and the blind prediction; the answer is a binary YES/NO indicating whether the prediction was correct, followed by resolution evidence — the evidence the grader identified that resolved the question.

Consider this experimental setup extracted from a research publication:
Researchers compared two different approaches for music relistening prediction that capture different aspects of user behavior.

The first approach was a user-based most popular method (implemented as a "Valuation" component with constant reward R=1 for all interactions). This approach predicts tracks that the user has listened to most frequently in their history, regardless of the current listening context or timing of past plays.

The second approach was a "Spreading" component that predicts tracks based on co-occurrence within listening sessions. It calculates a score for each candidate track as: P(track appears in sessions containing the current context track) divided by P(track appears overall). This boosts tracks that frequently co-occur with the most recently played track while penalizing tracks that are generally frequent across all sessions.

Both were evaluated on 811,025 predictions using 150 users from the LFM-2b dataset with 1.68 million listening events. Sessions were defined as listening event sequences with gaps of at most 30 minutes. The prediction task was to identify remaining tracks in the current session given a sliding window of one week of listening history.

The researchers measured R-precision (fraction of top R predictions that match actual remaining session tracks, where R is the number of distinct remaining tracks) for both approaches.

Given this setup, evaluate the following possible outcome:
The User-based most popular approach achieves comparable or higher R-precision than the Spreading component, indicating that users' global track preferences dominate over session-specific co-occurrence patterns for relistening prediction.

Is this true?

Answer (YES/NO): NO